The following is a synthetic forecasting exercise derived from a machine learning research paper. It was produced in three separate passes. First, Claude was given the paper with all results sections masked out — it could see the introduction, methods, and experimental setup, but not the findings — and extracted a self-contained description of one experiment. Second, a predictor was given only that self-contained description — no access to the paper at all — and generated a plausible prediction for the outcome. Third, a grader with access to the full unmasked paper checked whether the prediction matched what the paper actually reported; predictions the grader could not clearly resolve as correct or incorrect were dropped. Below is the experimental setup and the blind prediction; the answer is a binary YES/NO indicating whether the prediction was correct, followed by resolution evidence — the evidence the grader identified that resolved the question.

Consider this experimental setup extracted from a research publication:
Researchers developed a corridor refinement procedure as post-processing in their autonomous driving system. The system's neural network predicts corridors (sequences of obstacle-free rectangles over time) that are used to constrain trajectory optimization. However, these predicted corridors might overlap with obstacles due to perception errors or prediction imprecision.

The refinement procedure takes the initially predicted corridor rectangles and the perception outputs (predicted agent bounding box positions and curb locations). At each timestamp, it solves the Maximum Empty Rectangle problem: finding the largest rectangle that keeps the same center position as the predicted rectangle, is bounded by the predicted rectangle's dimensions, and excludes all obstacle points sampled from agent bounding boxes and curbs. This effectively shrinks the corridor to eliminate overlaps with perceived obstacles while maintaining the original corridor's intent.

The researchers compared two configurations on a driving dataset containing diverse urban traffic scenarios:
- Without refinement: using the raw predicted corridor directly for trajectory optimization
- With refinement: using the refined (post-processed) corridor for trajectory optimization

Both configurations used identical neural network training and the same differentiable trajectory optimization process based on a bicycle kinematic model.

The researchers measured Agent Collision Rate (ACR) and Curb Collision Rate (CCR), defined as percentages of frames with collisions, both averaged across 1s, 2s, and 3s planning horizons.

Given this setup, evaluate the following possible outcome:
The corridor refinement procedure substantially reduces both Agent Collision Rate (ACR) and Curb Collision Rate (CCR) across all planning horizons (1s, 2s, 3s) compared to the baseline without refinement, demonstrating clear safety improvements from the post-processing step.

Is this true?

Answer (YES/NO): NO